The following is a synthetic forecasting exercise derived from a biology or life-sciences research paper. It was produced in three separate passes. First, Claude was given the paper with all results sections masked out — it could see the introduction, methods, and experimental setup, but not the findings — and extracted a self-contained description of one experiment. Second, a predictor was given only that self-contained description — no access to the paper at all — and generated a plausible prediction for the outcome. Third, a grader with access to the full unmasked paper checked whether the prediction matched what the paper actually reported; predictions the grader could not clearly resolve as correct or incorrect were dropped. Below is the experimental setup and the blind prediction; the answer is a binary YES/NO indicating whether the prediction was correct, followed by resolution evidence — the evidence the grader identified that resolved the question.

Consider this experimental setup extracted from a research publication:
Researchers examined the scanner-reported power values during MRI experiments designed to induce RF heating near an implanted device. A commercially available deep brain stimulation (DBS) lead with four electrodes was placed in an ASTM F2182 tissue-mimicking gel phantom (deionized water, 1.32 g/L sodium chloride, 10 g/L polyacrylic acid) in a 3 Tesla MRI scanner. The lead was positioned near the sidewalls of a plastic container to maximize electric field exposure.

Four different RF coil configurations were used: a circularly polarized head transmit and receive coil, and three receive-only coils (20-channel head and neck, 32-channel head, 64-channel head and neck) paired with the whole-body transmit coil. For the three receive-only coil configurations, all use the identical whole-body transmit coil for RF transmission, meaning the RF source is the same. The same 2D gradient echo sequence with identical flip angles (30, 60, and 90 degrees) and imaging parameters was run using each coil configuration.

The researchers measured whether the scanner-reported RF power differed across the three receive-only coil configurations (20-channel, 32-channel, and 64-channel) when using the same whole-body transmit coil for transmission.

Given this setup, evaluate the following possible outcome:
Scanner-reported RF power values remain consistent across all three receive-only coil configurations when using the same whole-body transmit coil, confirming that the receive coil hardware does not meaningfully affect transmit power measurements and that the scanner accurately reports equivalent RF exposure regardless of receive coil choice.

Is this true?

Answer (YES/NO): NO